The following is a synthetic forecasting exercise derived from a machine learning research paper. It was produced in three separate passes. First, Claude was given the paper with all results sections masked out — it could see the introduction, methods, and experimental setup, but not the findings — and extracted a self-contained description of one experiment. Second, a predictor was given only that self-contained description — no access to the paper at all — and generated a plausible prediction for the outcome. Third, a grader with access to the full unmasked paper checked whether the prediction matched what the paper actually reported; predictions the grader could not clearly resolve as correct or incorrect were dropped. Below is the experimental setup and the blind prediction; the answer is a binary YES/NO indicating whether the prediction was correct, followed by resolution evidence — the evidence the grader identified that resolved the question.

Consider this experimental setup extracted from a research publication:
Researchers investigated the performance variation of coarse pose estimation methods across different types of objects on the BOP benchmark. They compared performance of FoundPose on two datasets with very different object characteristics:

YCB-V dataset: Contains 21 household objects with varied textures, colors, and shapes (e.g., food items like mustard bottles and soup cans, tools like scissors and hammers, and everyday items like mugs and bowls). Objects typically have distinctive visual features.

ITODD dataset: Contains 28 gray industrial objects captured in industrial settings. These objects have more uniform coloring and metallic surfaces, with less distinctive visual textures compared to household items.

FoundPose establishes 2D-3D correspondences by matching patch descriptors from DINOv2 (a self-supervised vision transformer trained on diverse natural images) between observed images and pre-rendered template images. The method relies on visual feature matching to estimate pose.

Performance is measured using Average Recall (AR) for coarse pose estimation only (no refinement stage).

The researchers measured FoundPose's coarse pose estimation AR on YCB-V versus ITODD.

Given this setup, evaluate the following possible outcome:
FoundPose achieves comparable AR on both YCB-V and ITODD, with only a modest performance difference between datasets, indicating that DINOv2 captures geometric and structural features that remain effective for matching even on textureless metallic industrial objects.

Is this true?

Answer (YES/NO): NO